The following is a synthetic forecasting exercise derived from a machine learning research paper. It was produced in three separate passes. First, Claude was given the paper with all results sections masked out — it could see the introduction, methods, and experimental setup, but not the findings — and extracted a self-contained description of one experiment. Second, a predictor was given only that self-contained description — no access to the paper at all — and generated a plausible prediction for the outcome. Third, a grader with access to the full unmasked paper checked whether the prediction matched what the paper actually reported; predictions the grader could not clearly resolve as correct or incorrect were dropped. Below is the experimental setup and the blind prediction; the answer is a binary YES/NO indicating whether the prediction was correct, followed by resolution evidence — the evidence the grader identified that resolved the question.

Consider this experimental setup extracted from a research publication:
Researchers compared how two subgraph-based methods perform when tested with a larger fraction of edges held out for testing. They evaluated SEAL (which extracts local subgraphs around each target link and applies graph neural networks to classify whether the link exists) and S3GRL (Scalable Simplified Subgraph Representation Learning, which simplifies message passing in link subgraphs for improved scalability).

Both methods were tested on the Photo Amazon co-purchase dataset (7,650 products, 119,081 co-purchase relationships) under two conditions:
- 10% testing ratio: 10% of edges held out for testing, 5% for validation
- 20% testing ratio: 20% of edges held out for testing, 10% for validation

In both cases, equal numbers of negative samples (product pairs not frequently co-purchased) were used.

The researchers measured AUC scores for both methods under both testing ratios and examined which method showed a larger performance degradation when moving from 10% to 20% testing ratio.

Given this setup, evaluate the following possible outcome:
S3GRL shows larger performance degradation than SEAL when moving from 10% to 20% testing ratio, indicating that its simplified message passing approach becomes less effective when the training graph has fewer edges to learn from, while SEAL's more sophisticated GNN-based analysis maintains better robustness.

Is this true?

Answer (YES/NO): NO